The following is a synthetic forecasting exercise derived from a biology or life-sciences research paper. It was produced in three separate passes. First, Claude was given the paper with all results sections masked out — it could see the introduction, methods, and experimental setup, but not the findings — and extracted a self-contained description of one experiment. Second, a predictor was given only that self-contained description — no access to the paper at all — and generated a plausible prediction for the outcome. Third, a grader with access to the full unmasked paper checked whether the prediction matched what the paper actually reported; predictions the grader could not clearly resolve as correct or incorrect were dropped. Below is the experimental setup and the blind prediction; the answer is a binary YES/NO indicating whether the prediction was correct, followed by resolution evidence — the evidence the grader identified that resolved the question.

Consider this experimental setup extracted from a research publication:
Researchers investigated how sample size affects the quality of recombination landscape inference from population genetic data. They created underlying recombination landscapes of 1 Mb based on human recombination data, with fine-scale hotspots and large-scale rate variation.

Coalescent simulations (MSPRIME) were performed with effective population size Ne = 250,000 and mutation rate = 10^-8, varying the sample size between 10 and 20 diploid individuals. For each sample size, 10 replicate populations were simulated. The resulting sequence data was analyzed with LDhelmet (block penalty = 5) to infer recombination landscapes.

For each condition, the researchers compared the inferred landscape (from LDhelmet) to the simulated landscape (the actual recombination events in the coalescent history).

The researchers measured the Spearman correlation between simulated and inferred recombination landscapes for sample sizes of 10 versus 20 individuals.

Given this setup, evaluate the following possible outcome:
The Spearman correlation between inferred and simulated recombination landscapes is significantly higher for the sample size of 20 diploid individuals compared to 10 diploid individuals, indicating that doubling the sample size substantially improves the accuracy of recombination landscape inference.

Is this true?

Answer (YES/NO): NO